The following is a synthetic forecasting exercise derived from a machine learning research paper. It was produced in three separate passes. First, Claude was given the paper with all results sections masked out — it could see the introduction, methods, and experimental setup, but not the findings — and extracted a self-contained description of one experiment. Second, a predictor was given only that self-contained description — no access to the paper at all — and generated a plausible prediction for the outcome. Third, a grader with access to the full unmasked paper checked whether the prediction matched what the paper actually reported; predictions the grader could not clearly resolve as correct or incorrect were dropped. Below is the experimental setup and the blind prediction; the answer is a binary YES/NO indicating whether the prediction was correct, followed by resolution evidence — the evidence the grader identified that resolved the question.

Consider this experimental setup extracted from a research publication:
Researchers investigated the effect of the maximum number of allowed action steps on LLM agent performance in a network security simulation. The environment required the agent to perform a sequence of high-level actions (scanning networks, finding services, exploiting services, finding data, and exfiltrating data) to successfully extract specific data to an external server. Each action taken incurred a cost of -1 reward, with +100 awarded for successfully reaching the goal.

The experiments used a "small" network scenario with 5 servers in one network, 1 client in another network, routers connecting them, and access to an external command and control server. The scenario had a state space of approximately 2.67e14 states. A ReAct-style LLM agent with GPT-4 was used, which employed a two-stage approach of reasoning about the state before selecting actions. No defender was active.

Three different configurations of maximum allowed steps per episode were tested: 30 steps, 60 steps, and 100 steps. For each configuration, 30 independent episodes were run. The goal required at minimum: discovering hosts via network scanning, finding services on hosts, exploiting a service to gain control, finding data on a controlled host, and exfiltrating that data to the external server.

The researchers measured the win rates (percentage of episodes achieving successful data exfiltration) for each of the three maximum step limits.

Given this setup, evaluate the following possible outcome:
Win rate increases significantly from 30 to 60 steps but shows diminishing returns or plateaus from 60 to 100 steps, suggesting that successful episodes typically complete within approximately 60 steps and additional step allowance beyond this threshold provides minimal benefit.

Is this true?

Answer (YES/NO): YES